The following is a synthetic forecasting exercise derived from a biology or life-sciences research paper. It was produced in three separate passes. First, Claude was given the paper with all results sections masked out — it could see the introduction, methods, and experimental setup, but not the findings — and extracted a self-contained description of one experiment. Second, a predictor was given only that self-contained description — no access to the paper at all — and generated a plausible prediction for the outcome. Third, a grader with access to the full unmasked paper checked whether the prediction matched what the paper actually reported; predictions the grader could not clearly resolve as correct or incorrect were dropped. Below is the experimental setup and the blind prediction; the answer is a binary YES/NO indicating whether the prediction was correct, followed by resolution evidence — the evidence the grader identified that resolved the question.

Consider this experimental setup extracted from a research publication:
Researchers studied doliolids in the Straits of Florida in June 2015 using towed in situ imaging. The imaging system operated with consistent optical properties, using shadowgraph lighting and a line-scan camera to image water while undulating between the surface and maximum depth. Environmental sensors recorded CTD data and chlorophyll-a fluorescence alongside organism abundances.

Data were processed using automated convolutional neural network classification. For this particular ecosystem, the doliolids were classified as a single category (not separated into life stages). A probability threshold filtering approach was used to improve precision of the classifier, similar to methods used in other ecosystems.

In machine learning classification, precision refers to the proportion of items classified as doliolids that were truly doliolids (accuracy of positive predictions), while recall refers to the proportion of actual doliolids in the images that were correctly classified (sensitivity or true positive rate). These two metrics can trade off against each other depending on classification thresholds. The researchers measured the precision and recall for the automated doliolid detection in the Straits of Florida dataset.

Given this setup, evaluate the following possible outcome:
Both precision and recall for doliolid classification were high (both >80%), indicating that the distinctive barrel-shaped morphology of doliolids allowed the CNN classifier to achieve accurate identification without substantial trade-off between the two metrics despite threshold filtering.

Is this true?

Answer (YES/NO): NO